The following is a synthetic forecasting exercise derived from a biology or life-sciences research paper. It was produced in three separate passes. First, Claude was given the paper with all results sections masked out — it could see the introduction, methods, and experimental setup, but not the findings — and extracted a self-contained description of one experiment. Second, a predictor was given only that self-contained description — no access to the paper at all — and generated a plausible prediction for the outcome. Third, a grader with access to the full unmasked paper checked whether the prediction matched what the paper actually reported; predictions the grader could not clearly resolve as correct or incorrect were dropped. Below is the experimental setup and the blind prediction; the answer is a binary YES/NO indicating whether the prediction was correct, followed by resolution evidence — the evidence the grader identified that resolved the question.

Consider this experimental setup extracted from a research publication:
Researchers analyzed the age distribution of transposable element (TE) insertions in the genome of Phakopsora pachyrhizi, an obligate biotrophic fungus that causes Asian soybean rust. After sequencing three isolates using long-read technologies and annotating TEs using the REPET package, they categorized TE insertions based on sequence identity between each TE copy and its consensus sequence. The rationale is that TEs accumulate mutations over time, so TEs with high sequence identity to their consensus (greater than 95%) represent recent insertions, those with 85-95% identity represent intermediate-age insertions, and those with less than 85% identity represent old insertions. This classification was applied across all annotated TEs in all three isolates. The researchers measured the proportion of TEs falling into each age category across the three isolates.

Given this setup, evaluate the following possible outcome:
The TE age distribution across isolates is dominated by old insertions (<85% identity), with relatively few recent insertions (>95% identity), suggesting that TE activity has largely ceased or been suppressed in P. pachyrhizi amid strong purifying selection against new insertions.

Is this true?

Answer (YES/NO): NO